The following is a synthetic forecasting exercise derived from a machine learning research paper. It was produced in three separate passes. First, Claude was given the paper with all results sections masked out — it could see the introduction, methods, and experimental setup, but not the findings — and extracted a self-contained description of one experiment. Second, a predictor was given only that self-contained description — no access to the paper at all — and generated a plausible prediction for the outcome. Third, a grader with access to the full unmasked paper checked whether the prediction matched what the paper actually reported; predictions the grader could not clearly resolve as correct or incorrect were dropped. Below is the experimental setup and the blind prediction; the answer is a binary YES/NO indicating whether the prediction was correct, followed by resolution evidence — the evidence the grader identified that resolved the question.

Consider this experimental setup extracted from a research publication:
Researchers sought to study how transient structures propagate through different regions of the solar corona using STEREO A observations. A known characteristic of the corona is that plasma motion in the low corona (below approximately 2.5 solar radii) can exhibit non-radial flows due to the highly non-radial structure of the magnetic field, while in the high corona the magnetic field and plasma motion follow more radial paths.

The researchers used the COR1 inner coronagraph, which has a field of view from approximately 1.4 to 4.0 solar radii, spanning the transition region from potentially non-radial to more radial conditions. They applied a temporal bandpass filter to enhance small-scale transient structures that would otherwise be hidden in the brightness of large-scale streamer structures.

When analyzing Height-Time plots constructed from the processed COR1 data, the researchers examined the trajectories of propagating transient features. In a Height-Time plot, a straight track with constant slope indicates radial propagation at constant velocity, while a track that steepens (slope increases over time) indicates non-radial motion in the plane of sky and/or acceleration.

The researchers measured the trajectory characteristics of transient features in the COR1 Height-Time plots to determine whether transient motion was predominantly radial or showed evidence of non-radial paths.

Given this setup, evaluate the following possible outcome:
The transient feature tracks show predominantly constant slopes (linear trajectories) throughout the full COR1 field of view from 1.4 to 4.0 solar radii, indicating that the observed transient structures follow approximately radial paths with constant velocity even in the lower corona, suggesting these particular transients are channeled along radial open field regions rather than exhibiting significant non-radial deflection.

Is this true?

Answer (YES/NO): NO